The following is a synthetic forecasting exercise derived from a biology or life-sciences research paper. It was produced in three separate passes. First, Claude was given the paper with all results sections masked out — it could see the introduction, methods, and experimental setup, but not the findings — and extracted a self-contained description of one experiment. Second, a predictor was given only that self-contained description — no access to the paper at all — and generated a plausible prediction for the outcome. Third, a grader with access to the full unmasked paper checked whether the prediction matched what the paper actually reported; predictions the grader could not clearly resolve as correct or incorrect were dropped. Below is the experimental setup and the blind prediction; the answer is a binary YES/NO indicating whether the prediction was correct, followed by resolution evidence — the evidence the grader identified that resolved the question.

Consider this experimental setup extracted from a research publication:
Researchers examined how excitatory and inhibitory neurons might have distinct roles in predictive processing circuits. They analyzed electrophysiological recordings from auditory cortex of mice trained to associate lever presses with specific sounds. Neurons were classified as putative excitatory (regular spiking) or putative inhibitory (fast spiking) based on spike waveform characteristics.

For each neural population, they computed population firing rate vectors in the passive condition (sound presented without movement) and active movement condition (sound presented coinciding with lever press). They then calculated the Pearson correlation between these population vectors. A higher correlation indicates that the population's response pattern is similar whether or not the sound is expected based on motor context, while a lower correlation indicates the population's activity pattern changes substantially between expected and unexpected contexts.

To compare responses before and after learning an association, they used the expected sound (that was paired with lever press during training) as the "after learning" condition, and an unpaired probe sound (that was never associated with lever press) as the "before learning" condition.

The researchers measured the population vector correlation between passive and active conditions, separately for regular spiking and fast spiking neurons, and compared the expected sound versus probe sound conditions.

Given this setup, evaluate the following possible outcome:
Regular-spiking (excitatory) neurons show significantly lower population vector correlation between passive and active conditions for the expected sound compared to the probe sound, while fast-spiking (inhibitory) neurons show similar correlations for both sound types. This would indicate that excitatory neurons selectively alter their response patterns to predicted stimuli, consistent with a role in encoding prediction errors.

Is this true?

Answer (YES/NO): YES